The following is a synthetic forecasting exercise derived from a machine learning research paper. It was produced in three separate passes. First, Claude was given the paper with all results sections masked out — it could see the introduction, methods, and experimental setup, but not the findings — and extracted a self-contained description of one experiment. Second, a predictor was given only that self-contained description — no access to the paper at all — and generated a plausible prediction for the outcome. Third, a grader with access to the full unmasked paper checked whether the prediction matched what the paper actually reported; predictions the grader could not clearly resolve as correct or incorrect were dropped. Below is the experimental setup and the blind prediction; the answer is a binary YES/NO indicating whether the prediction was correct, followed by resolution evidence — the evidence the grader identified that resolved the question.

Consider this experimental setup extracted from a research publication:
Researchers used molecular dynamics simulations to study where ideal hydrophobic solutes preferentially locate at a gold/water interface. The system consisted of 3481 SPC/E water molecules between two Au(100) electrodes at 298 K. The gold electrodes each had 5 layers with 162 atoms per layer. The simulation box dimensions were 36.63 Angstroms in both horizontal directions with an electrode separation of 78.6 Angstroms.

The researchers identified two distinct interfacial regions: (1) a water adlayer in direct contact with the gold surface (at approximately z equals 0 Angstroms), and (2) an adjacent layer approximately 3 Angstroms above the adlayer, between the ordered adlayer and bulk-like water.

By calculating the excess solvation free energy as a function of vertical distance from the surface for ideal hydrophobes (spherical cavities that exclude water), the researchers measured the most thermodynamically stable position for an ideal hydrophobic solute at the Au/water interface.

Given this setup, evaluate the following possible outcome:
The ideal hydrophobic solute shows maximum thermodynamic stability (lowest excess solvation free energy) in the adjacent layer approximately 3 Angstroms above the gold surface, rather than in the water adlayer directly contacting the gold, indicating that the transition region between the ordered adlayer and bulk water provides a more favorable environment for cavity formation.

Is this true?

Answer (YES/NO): YES